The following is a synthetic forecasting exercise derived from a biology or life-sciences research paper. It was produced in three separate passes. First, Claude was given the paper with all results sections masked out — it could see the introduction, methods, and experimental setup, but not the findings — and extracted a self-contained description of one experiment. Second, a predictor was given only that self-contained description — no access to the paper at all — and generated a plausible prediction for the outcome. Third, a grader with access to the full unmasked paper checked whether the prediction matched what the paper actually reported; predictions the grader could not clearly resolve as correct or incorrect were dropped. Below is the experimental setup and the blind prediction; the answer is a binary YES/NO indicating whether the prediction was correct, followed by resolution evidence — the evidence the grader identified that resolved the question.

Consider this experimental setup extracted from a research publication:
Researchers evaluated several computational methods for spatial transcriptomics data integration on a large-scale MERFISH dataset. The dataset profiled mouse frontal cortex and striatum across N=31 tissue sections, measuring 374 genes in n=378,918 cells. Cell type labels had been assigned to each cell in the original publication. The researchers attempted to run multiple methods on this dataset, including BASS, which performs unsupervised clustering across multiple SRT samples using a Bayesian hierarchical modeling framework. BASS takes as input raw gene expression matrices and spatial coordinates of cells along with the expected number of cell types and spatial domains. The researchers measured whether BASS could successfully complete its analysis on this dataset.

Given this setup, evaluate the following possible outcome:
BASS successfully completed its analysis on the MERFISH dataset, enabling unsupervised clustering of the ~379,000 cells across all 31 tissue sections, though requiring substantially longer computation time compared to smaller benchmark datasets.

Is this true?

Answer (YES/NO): NO